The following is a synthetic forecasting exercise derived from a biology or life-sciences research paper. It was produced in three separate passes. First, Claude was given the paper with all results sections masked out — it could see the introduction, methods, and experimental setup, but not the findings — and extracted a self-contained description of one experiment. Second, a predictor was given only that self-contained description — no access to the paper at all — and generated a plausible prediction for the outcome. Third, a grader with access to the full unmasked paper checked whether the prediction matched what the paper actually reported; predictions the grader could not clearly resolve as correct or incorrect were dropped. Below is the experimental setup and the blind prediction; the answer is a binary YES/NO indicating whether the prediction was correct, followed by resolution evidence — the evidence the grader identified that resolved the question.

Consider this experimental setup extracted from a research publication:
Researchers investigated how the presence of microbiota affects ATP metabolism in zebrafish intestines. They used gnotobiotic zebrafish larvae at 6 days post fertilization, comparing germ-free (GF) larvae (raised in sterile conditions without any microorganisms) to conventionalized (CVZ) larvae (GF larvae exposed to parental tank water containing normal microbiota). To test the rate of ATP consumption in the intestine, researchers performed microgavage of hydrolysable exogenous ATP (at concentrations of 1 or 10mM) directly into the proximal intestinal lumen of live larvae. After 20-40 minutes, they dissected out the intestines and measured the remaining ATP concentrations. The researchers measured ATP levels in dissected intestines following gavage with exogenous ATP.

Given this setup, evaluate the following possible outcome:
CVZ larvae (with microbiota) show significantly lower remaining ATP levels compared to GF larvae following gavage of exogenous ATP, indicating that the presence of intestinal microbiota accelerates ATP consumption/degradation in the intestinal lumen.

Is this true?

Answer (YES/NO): YES